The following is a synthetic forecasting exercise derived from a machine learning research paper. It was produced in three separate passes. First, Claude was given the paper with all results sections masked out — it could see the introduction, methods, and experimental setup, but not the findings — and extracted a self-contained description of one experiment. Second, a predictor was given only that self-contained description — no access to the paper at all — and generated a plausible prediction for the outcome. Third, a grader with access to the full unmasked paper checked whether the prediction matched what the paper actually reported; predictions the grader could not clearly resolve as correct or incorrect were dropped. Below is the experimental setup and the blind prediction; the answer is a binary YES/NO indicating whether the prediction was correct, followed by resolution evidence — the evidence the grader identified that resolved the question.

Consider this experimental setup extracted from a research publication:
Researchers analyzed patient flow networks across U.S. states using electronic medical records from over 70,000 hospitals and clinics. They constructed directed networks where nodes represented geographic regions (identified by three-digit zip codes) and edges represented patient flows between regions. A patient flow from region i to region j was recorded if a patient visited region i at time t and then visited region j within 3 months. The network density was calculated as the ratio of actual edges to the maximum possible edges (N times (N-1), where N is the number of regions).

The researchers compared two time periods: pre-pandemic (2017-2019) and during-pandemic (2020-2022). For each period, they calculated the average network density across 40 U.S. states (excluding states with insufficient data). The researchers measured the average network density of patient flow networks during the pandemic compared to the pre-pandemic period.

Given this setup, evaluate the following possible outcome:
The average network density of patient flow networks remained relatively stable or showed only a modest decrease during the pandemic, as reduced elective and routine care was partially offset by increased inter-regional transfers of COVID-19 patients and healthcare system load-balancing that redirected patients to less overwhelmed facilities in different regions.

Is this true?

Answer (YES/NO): NO